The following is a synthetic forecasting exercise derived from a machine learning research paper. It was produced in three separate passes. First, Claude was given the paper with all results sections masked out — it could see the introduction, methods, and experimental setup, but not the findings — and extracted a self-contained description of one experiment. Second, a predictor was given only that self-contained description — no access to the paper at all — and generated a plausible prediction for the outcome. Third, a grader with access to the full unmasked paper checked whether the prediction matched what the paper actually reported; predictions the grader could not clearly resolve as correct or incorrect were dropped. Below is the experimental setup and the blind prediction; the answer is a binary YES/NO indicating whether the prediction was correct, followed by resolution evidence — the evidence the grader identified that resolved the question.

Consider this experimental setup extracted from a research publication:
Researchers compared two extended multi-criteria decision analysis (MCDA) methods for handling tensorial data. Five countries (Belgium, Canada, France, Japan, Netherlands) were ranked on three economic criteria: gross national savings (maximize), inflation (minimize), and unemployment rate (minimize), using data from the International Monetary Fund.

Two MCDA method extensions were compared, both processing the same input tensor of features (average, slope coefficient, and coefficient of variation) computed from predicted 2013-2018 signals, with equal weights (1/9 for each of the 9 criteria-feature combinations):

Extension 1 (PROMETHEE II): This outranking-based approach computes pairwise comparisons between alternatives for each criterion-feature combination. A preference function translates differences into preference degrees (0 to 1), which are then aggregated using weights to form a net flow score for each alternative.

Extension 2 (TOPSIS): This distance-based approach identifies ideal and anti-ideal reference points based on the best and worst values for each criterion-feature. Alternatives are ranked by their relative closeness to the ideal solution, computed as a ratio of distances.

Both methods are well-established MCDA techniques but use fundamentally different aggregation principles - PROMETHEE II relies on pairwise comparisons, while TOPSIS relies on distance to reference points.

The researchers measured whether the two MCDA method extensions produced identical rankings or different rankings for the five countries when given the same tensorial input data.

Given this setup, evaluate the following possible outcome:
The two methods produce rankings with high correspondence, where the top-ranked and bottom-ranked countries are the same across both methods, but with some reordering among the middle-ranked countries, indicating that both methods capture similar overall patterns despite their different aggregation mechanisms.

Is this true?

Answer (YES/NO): NO